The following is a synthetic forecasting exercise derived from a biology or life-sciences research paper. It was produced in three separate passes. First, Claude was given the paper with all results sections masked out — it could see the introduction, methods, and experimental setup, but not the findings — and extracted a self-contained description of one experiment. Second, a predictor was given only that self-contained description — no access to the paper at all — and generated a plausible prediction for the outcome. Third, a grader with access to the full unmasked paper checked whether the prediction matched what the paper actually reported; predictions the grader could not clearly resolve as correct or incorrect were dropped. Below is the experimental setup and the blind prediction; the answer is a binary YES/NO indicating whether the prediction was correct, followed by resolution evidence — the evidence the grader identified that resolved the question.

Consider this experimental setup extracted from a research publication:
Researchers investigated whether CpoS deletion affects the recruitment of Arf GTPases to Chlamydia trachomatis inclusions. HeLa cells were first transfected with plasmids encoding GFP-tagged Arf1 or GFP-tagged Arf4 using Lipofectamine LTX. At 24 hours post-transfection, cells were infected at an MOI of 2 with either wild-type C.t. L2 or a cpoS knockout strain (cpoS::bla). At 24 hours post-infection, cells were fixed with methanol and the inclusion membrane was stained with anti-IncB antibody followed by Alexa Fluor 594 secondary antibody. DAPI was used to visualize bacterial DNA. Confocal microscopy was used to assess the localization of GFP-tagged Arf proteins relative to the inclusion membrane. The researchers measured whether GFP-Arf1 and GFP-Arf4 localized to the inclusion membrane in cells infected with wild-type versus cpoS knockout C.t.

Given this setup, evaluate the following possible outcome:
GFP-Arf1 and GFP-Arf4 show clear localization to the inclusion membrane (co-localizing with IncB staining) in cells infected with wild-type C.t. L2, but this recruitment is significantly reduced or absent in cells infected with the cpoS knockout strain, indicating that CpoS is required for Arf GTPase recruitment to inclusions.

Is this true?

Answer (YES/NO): YES